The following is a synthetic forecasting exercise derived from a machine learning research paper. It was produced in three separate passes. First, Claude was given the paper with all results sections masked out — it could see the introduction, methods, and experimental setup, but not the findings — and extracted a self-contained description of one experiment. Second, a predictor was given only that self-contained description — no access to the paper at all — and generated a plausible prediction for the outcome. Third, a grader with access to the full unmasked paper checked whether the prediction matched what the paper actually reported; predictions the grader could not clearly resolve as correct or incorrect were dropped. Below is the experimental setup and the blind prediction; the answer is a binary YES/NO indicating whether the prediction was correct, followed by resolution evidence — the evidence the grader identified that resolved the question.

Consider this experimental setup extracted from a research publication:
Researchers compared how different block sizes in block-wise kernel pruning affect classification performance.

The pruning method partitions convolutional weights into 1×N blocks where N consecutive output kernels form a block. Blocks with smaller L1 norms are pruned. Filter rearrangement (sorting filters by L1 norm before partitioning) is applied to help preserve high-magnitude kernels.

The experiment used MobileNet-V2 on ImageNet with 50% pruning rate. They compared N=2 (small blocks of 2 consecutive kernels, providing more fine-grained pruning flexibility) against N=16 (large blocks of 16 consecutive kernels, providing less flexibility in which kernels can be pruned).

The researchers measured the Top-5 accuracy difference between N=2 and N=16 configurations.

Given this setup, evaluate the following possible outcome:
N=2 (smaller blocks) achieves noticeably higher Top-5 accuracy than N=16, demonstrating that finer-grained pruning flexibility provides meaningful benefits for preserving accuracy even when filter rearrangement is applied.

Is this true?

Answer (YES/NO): YES